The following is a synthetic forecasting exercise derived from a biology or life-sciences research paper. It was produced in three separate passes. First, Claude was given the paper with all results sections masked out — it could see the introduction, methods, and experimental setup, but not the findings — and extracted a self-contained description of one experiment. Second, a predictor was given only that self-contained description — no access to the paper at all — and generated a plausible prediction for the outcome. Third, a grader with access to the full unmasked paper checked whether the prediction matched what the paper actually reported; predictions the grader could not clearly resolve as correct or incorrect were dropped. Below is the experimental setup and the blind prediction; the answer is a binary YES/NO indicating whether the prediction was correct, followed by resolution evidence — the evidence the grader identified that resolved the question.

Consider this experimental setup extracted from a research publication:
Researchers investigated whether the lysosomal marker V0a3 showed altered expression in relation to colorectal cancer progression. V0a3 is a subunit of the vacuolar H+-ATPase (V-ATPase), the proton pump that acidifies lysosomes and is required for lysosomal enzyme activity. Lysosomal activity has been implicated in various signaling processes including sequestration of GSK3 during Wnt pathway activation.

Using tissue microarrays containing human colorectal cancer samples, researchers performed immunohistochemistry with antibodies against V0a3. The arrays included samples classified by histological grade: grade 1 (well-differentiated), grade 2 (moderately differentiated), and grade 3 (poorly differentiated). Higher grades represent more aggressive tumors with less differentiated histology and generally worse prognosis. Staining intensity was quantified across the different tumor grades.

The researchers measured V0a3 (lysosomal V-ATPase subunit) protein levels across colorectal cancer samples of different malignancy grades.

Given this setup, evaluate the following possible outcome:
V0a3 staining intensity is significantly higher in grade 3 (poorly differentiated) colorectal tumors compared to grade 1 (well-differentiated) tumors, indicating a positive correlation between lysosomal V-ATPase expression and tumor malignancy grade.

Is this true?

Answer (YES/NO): YES